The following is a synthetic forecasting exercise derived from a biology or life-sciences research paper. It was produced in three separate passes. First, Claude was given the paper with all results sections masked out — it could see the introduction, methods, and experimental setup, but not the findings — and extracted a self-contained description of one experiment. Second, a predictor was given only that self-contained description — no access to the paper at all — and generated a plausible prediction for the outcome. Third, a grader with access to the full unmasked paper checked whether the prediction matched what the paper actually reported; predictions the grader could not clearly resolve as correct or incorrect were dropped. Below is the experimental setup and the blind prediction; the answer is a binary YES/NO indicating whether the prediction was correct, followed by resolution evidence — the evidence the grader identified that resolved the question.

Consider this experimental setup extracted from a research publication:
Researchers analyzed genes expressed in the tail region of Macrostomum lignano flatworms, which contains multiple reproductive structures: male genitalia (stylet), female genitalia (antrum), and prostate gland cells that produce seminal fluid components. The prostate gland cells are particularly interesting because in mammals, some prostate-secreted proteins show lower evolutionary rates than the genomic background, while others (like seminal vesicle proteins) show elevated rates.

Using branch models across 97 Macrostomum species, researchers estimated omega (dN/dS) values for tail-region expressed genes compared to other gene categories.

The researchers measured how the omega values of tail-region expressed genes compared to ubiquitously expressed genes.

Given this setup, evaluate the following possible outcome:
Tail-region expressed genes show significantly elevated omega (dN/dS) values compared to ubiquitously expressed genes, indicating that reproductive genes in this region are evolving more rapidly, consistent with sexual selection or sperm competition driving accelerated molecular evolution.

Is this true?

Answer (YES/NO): YES